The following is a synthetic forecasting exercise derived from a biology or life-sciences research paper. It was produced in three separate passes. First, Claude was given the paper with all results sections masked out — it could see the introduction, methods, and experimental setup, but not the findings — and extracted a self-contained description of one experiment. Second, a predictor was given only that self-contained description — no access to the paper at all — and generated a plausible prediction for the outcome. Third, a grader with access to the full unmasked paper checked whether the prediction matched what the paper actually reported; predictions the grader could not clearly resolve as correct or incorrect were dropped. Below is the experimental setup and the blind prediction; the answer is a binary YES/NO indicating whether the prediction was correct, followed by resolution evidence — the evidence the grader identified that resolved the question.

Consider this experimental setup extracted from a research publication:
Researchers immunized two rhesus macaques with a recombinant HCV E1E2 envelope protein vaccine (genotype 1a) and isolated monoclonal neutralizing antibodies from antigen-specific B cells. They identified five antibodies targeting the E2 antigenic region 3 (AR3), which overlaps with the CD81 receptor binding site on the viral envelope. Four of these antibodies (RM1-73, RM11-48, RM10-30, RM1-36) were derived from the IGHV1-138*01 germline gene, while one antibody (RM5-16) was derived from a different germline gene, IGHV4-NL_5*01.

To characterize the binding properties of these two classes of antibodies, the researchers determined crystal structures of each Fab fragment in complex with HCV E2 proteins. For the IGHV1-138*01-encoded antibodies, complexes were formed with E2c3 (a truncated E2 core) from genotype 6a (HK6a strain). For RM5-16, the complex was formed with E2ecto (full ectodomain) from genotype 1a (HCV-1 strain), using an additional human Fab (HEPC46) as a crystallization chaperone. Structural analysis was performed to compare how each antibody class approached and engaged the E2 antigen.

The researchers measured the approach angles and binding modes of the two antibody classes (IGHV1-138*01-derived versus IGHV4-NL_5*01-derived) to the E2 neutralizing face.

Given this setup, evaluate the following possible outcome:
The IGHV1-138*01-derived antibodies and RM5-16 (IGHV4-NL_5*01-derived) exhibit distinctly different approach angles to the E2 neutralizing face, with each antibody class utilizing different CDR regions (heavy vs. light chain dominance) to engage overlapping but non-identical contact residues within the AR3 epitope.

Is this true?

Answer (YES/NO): YES